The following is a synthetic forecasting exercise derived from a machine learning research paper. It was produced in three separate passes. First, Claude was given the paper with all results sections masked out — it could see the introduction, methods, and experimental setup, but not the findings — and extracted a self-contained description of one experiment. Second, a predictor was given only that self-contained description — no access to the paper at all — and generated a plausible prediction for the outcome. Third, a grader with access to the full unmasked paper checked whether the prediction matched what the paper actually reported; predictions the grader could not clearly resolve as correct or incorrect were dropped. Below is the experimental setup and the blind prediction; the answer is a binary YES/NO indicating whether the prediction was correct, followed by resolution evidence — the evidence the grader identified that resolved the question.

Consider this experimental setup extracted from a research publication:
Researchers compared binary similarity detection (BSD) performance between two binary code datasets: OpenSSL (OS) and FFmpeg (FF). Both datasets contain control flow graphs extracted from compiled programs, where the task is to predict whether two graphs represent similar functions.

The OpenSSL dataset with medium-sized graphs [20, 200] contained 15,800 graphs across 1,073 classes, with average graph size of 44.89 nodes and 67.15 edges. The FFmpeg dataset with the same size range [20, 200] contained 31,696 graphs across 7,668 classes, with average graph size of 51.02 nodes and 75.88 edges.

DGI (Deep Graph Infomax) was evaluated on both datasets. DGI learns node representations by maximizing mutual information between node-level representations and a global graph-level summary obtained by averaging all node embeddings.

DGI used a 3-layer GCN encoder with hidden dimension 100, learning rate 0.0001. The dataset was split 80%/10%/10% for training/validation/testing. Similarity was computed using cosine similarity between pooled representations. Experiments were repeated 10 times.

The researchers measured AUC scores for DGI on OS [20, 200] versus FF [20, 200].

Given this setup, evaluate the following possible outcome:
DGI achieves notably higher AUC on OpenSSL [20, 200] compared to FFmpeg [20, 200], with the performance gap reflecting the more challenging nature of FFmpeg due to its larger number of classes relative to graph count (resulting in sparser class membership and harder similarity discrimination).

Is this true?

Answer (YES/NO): NO